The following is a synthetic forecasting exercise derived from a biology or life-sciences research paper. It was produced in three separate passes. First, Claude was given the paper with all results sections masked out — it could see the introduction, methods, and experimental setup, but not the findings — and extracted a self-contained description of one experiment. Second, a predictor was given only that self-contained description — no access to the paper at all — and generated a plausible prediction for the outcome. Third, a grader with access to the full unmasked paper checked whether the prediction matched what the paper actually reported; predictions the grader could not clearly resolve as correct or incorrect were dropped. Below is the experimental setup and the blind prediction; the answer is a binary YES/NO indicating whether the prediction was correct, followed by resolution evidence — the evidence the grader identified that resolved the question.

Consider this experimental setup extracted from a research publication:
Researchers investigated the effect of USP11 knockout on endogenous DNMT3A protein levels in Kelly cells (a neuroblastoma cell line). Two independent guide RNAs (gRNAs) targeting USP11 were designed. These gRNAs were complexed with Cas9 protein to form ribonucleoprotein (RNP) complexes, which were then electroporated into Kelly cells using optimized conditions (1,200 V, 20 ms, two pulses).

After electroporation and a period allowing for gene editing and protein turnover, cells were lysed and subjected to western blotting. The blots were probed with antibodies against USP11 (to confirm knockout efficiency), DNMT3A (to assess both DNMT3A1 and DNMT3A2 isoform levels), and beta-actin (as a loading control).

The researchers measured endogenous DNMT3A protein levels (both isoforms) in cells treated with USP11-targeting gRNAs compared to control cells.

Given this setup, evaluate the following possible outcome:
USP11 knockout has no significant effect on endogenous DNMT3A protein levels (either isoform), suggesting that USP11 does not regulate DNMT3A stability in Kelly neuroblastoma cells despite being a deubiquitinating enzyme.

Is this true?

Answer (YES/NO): NO